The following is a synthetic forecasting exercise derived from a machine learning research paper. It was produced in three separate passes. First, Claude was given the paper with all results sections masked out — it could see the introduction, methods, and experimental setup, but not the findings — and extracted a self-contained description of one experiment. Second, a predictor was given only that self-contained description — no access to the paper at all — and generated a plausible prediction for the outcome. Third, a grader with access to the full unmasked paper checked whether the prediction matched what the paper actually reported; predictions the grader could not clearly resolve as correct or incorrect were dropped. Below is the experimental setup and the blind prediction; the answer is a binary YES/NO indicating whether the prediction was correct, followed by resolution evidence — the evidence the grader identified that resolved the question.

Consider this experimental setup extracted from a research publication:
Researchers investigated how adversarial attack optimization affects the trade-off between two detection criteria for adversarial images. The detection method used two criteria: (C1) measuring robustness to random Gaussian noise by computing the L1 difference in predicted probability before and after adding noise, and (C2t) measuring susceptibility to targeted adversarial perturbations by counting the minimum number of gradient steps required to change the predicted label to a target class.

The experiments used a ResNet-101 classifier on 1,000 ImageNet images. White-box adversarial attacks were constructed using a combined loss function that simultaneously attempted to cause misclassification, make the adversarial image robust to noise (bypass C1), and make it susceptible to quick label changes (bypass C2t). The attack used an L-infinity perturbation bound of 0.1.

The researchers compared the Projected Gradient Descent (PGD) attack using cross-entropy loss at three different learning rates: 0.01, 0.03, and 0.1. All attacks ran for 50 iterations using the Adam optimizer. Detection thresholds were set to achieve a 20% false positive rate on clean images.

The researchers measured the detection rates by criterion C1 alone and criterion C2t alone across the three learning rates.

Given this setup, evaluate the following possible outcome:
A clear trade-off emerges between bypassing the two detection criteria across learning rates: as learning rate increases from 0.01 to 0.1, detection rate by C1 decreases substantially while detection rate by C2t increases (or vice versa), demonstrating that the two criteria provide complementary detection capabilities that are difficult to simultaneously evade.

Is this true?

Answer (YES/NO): YES